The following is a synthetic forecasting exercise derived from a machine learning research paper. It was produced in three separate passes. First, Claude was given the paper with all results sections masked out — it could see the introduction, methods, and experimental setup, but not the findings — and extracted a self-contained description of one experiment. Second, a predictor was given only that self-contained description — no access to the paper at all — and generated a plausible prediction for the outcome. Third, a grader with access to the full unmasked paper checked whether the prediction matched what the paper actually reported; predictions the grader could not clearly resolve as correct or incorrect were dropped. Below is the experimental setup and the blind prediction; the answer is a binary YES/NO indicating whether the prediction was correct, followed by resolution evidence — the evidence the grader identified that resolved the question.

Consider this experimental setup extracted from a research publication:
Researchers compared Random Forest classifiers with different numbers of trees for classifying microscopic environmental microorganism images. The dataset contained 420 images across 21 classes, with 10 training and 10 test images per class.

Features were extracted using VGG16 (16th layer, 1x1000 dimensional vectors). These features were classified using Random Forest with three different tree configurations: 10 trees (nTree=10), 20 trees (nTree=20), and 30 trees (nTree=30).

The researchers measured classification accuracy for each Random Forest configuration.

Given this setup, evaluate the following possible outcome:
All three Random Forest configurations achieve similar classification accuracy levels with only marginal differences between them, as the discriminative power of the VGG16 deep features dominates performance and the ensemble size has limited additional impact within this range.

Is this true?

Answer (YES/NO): NO